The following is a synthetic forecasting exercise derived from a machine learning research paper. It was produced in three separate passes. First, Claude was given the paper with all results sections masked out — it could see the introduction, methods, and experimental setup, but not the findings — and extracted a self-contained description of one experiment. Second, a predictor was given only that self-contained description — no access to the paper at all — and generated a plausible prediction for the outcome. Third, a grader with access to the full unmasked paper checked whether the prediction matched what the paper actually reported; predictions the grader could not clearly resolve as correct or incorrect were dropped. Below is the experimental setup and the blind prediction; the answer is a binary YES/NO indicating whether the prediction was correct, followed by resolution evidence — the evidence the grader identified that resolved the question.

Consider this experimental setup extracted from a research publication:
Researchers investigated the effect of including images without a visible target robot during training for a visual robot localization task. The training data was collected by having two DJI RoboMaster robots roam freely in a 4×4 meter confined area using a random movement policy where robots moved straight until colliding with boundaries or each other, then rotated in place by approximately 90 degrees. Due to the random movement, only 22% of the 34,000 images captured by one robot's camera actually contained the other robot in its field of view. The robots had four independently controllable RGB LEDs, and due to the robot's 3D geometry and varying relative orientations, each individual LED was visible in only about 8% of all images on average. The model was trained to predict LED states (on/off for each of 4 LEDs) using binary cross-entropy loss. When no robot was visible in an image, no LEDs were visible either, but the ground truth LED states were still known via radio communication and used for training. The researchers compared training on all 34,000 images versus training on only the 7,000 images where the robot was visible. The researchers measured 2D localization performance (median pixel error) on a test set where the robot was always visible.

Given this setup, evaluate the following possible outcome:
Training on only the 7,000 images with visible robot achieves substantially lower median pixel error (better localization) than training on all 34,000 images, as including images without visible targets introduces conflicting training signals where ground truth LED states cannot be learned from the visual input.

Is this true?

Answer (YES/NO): NO